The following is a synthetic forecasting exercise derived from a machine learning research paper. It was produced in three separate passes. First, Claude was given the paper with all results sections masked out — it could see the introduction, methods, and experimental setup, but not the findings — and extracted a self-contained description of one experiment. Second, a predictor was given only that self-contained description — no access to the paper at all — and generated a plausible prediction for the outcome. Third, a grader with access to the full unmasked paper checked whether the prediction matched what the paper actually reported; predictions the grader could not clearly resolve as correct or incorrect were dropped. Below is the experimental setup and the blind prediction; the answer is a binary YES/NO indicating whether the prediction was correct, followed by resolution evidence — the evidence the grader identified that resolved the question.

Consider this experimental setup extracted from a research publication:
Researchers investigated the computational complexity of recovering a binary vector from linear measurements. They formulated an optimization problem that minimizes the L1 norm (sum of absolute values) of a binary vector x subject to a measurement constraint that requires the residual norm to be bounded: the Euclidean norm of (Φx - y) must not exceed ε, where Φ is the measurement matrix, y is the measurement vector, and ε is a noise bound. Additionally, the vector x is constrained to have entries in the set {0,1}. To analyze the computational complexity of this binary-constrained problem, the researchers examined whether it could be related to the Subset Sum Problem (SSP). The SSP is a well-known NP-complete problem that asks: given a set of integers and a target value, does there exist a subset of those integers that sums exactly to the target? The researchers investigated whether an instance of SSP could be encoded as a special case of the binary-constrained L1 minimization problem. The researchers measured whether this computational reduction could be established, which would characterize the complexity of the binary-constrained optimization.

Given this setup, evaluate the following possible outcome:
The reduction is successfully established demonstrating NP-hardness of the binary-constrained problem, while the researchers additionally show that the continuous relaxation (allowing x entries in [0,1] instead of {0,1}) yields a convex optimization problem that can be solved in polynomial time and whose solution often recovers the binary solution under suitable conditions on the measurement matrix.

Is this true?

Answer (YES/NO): YES